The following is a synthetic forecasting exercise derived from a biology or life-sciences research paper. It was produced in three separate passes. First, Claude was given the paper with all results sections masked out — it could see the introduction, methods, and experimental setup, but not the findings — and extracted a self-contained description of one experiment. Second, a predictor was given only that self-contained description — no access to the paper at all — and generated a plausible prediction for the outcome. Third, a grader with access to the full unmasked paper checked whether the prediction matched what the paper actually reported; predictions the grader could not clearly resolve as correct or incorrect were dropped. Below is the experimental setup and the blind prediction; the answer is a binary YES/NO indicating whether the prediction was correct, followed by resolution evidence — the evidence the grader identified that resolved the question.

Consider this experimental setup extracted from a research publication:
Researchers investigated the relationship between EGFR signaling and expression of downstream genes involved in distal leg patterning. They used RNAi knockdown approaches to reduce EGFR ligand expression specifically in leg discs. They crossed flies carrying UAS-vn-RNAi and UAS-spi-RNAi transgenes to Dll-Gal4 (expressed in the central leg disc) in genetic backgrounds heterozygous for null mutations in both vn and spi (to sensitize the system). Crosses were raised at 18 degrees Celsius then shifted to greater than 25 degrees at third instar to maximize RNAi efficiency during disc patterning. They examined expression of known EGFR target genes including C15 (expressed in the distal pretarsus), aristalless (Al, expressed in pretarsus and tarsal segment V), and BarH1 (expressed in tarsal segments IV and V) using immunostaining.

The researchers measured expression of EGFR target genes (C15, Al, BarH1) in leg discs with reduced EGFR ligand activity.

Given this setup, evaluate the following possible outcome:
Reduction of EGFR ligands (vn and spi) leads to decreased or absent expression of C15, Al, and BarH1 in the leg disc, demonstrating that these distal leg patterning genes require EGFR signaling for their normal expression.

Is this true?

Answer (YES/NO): YES